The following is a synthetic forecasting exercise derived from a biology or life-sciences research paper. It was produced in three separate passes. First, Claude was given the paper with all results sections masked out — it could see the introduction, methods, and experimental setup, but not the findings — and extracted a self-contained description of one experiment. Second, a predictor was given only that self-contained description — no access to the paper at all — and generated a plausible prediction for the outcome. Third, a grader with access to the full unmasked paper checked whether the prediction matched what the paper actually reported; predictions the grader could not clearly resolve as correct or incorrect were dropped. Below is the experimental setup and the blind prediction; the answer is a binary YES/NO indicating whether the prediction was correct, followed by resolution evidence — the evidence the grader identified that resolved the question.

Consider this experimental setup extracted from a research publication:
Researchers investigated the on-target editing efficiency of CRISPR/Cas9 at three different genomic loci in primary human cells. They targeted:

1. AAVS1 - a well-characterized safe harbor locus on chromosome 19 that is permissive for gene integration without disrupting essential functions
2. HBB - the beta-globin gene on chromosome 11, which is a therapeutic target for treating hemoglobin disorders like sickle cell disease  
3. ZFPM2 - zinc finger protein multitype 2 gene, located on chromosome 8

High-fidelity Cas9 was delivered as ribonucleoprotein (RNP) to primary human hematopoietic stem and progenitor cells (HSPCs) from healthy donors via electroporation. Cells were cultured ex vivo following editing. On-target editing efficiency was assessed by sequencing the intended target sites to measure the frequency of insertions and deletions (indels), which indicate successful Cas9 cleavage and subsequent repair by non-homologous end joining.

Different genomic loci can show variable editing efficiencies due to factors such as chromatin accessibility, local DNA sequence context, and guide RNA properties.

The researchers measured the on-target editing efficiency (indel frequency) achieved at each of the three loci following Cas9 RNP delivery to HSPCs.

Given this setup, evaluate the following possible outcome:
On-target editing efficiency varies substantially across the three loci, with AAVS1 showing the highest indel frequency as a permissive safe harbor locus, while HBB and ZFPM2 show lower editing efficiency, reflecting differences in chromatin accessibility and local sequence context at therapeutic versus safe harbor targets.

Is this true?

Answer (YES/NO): NO